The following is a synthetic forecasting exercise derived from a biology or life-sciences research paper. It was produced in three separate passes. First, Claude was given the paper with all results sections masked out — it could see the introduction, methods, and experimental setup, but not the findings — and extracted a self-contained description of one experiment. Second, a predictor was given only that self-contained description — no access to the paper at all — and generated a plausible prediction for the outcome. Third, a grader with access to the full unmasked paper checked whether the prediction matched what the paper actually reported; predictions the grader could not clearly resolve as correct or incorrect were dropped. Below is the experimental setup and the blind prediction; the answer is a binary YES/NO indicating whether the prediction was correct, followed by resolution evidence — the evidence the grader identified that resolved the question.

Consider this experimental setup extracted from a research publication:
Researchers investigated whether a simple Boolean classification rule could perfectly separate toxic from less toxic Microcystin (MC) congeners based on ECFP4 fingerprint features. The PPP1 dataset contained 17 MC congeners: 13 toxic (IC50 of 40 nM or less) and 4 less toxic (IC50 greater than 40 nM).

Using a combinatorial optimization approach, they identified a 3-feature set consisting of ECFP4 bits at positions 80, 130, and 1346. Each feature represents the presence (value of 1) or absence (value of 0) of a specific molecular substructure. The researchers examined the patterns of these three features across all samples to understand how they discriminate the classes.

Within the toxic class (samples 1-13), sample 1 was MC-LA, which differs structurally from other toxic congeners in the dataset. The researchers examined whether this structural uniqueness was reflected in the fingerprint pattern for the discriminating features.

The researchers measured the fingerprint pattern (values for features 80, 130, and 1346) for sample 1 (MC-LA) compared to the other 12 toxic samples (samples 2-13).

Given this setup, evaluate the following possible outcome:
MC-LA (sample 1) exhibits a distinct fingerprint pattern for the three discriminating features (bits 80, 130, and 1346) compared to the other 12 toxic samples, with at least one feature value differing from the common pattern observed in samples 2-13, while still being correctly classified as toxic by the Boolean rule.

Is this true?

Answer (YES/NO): YES